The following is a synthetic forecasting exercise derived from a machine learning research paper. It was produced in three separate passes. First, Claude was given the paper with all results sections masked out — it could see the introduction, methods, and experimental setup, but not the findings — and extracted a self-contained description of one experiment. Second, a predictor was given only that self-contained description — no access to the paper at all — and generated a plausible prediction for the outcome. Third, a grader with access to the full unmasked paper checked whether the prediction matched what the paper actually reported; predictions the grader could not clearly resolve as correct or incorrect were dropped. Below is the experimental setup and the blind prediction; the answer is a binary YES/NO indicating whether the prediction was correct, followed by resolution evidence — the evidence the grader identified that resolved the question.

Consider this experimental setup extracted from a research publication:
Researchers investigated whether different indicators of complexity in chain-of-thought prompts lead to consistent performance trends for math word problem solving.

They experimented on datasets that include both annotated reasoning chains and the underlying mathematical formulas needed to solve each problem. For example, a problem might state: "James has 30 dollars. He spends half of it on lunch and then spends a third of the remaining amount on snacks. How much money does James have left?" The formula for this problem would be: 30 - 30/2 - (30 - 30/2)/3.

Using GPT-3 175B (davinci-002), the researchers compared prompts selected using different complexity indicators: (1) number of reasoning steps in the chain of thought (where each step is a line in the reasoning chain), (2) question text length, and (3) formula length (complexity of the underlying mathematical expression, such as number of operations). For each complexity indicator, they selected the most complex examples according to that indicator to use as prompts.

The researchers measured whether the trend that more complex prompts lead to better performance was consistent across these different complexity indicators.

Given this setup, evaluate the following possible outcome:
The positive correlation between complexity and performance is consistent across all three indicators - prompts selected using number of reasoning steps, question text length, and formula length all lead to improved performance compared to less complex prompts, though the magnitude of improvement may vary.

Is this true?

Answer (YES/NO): YES